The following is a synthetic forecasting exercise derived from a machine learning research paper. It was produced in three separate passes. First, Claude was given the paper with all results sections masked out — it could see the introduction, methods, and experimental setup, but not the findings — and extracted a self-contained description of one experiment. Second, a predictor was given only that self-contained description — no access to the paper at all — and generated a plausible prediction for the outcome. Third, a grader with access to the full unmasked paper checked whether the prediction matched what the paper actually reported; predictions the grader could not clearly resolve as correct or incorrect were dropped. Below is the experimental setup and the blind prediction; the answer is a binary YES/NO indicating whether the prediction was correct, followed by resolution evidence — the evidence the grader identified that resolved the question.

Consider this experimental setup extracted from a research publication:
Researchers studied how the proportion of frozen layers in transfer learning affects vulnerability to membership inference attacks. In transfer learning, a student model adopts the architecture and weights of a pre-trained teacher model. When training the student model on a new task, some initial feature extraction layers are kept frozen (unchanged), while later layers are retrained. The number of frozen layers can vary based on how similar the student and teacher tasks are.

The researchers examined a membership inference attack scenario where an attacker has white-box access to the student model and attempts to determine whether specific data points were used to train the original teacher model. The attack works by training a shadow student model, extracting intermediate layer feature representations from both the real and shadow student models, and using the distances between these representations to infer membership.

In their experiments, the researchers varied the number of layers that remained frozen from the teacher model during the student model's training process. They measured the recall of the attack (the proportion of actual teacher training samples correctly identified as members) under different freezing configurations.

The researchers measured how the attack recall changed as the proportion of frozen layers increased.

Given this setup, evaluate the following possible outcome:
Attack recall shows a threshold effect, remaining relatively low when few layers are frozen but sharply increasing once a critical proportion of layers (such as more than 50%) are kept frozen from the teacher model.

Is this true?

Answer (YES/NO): NO